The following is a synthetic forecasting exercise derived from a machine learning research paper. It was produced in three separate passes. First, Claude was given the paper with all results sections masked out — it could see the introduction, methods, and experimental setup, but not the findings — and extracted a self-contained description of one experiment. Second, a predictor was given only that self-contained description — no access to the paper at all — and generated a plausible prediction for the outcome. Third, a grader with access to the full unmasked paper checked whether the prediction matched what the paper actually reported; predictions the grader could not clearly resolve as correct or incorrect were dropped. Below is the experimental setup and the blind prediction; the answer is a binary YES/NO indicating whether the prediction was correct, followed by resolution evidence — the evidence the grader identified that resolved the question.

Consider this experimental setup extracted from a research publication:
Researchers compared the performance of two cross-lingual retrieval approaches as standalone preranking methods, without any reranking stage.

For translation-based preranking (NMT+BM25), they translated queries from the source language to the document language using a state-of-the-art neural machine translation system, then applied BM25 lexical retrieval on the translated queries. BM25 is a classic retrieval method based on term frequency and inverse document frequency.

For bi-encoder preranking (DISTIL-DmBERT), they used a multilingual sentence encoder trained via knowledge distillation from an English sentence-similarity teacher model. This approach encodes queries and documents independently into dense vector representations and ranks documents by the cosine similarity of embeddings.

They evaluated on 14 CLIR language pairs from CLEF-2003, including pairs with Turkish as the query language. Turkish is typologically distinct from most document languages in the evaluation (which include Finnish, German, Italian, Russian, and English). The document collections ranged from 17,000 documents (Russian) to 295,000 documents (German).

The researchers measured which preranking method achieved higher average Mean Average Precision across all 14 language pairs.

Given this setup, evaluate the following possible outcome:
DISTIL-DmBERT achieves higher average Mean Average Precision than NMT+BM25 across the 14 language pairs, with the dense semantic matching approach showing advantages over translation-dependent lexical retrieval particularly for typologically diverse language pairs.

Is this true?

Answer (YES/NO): NO